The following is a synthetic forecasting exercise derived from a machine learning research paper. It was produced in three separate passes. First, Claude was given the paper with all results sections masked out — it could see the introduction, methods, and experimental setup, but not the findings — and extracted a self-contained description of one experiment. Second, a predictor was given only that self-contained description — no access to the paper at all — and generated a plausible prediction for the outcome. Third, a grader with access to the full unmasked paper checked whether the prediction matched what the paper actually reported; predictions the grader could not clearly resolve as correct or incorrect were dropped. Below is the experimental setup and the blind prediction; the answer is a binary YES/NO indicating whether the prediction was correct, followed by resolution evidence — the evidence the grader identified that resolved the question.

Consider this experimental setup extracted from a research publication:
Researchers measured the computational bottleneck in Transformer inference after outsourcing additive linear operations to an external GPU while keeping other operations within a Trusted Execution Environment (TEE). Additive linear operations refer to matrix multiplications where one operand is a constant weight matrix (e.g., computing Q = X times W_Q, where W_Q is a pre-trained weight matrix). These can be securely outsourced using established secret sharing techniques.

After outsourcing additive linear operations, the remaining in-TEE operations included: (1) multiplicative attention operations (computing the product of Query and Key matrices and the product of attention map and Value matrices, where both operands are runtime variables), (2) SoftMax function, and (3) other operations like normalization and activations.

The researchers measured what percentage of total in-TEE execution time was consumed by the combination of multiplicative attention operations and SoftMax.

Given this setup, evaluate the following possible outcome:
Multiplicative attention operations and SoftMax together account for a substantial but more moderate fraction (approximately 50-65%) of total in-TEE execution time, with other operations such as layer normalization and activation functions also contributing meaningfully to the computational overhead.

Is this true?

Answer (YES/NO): NO